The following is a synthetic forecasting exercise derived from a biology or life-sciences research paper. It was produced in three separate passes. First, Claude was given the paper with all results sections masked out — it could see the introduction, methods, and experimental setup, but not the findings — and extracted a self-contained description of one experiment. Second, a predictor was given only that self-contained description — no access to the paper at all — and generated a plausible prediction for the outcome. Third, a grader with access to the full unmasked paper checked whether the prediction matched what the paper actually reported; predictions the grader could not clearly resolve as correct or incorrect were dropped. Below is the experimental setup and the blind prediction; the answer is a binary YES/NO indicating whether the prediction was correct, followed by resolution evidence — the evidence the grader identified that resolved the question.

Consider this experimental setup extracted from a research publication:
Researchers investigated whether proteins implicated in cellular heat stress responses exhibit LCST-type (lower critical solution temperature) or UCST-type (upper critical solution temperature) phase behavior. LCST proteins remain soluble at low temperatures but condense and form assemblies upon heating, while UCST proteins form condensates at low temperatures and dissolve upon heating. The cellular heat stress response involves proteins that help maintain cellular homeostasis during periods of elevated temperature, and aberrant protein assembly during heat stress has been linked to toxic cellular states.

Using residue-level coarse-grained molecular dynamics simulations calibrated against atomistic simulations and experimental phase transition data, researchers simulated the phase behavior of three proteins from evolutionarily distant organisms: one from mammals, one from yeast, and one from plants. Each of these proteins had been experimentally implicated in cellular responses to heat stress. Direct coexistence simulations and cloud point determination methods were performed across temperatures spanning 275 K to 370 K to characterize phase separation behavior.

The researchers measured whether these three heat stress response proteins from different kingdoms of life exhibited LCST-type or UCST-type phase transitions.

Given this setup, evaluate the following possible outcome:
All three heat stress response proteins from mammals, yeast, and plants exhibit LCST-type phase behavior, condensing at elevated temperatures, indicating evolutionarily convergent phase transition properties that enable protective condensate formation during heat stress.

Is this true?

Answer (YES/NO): YES